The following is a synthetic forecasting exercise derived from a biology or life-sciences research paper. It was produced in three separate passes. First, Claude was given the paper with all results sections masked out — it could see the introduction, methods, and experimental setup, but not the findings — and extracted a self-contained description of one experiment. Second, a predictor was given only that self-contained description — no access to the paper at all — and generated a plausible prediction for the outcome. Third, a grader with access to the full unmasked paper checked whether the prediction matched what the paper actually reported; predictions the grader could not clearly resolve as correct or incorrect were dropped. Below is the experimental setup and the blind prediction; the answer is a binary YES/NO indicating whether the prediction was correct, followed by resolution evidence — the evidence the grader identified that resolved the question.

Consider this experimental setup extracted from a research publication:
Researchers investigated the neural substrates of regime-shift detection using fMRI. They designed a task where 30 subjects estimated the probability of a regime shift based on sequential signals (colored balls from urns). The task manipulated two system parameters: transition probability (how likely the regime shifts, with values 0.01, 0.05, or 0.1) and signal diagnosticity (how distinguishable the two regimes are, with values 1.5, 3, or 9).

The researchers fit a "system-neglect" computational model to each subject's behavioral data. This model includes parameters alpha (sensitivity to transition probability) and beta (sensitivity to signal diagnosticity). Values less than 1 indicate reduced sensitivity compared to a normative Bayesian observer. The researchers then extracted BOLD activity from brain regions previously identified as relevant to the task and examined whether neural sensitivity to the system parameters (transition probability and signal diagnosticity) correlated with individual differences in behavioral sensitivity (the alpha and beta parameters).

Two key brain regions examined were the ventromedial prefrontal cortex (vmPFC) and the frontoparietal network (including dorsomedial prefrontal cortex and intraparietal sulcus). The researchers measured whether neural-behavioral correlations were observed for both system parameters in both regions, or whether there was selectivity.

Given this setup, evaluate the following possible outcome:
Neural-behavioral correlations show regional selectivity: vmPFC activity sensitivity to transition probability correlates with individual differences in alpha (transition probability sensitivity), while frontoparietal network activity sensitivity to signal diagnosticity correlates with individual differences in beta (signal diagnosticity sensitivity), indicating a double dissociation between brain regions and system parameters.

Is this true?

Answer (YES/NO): YES